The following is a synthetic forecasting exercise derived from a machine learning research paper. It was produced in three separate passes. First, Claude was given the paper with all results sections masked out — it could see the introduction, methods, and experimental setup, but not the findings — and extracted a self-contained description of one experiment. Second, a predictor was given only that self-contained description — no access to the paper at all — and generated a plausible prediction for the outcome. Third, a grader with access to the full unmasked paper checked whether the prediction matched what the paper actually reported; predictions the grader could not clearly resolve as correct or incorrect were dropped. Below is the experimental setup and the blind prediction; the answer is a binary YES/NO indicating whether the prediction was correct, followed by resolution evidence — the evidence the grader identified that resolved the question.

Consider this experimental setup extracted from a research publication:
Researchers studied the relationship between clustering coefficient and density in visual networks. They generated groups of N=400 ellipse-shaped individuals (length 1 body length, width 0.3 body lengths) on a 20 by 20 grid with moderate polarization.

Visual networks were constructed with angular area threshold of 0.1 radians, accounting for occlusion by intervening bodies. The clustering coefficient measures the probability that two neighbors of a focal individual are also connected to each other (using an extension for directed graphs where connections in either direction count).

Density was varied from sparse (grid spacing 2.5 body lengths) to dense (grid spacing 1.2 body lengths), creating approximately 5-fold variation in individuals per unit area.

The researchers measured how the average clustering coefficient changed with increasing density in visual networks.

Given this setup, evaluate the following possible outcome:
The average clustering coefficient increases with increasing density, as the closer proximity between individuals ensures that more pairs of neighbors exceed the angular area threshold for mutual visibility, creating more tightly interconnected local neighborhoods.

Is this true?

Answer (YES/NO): NO